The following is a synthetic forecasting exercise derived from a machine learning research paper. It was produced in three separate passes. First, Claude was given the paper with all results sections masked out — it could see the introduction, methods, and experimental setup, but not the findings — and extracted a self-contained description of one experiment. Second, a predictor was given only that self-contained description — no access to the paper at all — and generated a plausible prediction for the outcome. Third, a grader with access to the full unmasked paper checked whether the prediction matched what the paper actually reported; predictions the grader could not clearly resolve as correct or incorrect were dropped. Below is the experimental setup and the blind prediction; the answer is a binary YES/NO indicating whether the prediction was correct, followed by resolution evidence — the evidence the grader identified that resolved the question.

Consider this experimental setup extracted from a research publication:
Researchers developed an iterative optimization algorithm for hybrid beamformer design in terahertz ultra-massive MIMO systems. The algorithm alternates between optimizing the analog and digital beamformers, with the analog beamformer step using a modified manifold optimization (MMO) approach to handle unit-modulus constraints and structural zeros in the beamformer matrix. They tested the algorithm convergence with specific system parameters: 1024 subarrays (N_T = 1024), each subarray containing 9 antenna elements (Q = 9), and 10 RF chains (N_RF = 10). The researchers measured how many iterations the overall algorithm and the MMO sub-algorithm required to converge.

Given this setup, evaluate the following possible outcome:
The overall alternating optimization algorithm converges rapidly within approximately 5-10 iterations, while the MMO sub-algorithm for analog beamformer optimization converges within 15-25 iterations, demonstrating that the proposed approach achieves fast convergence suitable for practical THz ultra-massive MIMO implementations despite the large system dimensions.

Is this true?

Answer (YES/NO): YES